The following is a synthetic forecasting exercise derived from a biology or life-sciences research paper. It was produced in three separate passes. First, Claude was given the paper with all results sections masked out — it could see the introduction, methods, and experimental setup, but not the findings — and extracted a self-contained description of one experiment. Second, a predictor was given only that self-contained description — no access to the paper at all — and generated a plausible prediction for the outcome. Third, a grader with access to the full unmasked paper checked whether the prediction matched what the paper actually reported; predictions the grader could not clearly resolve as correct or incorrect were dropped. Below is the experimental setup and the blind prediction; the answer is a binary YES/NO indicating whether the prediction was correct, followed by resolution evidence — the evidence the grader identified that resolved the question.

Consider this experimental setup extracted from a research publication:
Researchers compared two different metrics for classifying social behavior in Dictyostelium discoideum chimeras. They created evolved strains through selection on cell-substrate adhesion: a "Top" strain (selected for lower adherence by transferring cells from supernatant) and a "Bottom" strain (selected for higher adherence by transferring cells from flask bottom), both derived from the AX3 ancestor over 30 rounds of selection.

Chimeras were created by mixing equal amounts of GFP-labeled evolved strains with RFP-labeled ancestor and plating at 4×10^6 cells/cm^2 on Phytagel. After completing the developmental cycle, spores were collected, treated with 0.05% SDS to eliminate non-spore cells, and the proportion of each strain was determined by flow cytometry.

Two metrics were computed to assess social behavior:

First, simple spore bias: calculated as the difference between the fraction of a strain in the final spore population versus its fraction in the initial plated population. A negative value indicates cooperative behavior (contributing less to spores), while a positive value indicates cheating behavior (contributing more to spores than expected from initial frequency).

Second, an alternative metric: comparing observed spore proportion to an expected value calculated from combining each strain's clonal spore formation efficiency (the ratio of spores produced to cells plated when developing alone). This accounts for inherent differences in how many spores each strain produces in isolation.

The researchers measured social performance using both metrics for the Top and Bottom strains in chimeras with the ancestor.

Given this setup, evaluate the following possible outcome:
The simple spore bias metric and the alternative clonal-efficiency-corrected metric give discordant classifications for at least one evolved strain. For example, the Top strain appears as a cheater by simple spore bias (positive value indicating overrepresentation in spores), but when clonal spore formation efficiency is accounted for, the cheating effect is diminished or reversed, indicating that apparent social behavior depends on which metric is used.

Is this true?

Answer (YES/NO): NO